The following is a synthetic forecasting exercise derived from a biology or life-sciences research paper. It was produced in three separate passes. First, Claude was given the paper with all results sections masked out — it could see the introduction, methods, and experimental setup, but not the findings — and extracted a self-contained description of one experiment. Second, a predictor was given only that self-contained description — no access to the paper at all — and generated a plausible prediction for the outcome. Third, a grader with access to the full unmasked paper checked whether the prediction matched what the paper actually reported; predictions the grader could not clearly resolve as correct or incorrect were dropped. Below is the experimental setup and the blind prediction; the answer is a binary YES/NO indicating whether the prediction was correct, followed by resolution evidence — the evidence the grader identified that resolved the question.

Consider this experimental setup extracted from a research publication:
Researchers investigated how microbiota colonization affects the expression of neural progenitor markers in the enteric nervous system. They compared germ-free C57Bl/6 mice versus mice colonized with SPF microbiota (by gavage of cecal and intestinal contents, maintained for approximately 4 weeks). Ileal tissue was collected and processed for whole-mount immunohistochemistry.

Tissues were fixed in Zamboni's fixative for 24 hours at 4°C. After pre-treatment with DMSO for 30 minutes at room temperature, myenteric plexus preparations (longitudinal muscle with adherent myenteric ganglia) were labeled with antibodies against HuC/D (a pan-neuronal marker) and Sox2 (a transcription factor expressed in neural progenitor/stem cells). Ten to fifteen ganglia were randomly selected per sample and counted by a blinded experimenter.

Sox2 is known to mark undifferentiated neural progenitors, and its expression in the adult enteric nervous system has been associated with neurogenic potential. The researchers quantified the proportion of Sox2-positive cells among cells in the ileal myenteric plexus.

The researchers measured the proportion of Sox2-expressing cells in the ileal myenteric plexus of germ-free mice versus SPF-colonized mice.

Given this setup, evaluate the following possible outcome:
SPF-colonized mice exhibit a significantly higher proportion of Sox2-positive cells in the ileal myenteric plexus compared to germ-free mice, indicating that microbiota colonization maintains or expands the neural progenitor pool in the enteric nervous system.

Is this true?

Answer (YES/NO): YES